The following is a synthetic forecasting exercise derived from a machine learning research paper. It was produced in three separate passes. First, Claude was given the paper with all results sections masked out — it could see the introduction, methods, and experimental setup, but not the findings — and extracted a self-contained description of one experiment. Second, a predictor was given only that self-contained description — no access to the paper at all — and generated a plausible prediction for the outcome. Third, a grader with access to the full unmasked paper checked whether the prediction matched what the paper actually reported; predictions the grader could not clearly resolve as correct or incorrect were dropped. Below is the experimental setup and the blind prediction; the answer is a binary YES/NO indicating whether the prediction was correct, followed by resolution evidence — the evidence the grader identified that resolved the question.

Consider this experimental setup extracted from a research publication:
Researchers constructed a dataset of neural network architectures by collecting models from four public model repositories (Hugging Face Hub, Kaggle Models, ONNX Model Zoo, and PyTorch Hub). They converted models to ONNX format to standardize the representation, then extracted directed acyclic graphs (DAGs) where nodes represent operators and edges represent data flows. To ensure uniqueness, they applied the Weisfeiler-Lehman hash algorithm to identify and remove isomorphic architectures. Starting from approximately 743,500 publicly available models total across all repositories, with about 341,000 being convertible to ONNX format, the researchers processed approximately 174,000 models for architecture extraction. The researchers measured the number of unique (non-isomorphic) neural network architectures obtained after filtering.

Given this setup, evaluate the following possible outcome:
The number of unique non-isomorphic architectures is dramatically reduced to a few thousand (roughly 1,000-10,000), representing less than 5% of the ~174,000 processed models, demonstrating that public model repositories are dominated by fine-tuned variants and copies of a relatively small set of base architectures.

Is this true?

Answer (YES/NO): YES